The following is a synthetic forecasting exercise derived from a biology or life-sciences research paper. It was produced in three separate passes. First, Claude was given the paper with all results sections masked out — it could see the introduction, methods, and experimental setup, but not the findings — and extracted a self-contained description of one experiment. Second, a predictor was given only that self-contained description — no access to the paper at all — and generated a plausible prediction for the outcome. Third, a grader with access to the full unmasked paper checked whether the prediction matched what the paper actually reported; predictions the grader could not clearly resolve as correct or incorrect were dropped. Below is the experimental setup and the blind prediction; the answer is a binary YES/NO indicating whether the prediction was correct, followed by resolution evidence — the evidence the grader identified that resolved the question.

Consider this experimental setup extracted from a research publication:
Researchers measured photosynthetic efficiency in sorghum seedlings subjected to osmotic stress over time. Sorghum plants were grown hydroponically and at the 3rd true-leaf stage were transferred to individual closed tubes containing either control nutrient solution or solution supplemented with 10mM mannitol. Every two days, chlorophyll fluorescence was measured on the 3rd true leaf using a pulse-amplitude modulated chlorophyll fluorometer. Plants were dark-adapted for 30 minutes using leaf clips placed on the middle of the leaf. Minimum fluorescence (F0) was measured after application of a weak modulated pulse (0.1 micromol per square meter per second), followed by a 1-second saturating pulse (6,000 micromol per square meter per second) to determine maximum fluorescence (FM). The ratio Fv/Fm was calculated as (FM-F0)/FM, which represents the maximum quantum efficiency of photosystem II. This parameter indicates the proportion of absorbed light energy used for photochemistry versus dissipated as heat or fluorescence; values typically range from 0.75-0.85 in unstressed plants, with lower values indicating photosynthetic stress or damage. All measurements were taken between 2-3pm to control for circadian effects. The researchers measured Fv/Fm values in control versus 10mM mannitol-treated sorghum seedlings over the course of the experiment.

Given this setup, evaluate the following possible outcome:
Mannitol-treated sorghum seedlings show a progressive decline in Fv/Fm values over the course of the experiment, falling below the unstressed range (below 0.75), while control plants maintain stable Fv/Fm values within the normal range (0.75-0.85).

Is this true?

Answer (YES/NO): NO